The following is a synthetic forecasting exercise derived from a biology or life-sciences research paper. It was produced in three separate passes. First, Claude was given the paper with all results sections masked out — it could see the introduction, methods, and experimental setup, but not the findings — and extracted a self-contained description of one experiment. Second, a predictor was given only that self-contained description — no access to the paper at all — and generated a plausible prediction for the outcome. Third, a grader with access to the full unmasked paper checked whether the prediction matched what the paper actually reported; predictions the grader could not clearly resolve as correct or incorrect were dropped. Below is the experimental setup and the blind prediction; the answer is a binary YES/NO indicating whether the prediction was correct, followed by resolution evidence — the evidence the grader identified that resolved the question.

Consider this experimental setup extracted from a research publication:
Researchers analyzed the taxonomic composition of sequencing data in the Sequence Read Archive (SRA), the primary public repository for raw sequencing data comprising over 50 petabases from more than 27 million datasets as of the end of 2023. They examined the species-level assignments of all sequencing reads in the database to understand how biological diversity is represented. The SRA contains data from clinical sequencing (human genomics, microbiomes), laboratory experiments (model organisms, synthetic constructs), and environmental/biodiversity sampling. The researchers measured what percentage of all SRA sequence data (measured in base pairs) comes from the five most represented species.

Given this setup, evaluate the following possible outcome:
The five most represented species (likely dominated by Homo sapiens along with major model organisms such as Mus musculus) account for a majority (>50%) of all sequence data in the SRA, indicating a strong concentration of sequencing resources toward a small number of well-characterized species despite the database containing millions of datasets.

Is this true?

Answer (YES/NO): YES